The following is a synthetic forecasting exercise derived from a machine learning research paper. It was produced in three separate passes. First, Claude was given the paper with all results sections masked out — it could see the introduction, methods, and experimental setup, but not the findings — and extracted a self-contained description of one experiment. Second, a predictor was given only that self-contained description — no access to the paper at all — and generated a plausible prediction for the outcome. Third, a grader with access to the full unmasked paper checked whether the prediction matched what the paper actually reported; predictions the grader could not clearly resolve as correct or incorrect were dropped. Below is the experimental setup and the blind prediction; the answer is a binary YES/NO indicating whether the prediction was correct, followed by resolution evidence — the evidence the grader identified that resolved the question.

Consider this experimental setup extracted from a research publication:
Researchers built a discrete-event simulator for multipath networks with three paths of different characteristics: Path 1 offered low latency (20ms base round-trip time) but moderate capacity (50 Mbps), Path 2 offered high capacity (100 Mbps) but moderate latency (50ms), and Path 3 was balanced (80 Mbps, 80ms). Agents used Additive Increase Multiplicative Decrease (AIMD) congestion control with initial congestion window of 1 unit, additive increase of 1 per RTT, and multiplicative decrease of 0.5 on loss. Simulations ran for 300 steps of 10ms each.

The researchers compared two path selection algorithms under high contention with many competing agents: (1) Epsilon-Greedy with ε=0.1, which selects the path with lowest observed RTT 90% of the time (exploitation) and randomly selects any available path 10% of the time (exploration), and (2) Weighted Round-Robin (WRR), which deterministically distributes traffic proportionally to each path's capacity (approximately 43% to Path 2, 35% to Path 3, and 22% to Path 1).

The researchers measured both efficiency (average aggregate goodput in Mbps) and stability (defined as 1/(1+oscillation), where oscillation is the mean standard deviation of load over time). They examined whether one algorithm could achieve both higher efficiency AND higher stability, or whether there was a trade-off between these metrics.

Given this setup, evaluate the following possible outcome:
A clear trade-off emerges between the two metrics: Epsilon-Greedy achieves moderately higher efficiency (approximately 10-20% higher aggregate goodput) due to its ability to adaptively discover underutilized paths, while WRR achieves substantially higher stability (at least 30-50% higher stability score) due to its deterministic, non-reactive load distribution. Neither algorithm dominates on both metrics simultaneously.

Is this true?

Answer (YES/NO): NO